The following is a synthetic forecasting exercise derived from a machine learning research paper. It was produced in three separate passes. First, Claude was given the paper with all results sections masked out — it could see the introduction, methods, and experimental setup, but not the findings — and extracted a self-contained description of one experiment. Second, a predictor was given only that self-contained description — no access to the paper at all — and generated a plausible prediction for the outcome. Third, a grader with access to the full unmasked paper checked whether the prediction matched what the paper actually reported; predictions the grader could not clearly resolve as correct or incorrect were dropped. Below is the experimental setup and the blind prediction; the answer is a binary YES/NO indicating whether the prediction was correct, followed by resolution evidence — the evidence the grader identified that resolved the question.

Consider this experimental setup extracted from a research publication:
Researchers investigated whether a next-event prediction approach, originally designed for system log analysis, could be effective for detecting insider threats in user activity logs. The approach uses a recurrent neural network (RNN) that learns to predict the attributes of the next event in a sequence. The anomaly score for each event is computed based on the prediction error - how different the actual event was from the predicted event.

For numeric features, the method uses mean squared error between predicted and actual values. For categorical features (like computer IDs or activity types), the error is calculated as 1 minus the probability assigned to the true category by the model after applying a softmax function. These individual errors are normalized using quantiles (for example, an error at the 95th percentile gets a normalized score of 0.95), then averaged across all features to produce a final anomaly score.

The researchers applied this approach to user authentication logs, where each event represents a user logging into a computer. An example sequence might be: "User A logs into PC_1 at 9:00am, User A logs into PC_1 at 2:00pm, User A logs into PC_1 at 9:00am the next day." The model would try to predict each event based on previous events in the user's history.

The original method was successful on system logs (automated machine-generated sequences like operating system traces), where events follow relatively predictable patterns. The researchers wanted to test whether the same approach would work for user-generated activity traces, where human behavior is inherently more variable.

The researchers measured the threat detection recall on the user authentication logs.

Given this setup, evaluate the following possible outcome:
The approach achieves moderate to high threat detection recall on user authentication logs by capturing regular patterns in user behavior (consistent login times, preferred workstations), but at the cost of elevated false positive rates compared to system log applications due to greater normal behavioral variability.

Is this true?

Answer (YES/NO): NO